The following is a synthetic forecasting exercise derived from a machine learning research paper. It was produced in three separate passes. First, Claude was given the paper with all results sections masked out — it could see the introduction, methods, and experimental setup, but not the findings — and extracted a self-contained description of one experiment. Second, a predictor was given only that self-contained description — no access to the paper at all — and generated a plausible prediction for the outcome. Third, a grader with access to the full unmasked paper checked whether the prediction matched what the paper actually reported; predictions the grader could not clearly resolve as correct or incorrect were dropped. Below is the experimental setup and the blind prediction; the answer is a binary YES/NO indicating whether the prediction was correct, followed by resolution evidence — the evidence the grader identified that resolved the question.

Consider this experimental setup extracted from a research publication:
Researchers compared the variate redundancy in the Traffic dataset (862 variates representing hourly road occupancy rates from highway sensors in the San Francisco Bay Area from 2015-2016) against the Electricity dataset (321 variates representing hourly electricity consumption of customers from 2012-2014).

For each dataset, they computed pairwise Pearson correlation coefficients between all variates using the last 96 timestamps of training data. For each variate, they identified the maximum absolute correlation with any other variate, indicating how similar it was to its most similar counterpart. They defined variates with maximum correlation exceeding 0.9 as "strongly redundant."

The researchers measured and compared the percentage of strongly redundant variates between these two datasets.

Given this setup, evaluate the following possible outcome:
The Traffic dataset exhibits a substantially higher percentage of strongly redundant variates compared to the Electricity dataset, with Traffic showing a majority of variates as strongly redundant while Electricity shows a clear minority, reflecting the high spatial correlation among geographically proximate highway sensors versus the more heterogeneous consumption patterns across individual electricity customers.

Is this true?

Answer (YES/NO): NO